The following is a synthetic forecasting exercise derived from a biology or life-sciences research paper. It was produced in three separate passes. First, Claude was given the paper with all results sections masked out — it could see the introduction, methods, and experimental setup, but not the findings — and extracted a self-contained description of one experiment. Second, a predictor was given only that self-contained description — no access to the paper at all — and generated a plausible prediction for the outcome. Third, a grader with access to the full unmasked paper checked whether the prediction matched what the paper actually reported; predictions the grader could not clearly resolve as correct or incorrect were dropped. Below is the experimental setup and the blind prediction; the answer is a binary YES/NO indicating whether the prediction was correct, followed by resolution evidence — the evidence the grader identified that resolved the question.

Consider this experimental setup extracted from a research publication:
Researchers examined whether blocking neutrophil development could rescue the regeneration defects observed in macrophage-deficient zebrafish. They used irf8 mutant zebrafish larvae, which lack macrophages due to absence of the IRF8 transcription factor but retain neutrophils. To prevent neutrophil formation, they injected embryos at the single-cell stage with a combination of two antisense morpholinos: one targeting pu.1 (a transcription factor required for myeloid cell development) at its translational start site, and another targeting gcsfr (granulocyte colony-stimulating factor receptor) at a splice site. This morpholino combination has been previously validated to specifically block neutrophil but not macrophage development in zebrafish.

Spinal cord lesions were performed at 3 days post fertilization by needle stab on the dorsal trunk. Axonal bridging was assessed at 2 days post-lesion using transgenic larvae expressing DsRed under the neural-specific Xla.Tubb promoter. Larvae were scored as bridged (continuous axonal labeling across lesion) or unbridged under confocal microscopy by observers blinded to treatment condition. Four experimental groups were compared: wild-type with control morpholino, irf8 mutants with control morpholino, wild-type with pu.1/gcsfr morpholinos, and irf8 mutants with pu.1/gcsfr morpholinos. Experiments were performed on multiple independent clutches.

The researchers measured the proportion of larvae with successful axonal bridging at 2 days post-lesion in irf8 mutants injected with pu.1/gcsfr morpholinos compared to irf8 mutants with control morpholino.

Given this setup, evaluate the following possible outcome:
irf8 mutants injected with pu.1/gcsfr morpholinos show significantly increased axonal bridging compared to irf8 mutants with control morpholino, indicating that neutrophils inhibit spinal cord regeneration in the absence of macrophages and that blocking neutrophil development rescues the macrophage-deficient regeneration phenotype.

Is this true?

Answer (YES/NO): YES